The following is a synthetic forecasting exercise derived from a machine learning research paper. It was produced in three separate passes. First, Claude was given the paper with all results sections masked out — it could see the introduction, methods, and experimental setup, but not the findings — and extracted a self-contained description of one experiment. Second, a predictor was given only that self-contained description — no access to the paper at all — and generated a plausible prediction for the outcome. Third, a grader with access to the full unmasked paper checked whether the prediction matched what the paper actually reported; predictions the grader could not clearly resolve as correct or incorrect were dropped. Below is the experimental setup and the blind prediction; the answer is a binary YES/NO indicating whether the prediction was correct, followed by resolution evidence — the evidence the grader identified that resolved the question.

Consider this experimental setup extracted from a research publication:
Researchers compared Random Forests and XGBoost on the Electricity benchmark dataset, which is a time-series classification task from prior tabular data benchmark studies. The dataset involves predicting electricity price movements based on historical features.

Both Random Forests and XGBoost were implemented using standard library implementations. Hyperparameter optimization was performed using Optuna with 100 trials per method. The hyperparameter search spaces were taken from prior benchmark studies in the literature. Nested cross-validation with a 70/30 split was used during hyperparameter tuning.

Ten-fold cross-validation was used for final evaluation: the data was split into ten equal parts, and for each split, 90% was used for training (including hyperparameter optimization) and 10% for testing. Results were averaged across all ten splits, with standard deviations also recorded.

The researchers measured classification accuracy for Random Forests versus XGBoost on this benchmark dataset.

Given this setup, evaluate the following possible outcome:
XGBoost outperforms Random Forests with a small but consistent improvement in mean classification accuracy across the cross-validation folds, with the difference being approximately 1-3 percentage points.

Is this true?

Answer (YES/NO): NO